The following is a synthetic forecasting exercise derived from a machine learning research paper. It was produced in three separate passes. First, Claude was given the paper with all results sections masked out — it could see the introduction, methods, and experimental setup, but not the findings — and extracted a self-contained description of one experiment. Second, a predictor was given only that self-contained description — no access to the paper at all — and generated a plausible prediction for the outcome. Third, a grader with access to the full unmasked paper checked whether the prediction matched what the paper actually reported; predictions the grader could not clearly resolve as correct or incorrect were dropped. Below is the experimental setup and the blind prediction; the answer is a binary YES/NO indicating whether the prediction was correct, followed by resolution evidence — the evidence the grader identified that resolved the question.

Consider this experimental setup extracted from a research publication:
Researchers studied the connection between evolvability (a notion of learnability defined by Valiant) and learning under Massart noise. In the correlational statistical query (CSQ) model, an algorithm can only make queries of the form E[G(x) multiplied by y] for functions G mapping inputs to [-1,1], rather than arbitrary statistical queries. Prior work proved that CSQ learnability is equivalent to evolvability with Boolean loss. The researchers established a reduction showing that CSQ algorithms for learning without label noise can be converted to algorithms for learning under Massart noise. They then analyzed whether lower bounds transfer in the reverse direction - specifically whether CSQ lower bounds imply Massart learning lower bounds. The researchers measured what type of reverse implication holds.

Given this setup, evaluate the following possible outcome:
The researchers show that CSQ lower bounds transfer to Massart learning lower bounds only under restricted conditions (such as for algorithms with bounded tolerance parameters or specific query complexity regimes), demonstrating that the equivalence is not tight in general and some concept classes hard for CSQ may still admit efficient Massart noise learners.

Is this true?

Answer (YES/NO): NO